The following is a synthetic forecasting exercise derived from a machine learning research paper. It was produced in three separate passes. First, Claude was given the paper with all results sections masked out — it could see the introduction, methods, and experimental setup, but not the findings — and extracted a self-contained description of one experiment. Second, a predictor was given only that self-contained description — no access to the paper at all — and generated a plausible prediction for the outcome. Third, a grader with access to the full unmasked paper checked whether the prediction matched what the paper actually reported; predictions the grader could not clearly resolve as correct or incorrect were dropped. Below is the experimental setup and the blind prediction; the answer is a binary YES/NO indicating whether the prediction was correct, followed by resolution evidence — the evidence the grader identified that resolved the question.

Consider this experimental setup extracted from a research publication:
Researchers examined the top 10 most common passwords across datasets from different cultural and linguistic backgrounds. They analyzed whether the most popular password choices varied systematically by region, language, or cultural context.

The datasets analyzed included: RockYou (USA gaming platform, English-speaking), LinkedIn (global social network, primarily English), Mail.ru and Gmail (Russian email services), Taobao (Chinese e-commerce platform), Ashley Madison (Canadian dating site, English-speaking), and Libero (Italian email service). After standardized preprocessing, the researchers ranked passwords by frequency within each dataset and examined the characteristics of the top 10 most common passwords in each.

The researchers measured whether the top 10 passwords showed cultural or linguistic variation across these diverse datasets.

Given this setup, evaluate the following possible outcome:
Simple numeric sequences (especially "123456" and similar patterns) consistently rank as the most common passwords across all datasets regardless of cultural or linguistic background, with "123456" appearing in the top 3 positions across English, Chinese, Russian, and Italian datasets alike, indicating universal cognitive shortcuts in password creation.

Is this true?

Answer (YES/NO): NO